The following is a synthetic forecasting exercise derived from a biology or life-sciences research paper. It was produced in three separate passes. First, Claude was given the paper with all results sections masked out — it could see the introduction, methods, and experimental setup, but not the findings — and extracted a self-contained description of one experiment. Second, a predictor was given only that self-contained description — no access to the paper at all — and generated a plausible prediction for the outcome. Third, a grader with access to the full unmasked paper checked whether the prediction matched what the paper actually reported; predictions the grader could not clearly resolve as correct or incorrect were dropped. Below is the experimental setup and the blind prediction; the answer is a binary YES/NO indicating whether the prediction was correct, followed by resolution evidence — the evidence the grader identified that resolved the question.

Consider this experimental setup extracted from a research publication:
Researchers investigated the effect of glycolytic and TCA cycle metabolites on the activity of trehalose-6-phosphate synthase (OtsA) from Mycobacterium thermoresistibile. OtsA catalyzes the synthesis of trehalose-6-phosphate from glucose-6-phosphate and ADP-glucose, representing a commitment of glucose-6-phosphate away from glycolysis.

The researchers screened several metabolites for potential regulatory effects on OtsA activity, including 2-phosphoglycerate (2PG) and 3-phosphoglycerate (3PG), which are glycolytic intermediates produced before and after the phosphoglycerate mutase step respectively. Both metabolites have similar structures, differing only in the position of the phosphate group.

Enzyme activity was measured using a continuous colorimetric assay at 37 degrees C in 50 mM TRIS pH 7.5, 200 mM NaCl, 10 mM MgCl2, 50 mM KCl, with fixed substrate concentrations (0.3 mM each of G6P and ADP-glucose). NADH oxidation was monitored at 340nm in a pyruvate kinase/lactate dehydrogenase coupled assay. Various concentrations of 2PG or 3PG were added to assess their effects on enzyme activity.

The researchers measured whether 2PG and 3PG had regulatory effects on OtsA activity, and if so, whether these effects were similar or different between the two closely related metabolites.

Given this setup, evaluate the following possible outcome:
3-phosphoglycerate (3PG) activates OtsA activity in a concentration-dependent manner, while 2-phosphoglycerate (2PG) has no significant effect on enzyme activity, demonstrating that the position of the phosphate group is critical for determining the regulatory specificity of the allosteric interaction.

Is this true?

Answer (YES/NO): NO